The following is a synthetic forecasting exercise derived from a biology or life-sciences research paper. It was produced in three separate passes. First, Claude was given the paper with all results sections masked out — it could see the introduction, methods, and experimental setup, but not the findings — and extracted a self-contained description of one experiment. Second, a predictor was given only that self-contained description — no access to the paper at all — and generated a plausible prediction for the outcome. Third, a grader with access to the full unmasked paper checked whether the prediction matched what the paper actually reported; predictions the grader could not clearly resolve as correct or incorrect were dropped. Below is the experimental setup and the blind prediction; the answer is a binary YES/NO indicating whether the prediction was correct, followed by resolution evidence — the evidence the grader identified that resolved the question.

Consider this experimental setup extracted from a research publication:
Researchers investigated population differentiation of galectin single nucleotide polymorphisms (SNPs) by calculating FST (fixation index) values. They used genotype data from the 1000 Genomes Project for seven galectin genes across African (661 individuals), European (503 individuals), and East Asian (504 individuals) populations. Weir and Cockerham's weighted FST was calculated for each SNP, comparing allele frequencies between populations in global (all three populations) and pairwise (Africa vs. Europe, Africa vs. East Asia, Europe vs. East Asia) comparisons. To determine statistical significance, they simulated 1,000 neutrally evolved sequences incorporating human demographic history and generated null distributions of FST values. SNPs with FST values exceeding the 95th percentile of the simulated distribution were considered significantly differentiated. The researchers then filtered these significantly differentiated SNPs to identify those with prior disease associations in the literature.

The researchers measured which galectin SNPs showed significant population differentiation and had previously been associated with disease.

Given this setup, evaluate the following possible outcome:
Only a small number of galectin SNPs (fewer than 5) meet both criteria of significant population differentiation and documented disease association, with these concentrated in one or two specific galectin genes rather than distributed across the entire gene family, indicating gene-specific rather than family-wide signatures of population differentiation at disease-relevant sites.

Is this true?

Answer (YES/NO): NO